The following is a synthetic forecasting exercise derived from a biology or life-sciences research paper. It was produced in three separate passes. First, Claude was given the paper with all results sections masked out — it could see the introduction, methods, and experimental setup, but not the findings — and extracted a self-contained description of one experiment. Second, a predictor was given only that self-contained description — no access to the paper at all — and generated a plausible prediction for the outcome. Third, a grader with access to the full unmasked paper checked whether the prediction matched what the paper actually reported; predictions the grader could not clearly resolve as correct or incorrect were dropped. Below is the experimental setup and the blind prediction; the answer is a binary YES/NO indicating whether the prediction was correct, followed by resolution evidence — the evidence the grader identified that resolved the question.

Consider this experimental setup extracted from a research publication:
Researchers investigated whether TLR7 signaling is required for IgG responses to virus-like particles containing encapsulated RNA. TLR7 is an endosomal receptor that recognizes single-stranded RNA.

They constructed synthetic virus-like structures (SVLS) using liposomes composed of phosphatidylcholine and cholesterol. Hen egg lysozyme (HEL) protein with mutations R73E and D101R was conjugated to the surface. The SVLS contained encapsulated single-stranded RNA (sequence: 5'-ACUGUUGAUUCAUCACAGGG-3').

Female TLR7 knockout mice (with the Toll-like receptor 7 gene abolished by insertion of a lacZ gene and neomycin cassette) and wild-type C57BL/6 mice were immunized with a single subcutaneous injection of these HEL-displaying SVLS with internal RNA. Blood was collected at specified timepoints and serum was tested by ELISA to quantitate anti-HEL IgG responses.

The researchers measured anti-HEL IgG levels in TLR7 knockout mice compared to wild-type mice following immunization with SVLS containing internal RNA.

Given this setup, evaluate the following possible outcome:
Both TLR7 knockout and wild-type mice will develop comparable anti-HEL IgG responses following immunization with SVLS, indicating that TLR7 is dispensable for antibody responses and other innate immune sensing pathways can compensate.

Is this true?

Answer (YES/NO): NO